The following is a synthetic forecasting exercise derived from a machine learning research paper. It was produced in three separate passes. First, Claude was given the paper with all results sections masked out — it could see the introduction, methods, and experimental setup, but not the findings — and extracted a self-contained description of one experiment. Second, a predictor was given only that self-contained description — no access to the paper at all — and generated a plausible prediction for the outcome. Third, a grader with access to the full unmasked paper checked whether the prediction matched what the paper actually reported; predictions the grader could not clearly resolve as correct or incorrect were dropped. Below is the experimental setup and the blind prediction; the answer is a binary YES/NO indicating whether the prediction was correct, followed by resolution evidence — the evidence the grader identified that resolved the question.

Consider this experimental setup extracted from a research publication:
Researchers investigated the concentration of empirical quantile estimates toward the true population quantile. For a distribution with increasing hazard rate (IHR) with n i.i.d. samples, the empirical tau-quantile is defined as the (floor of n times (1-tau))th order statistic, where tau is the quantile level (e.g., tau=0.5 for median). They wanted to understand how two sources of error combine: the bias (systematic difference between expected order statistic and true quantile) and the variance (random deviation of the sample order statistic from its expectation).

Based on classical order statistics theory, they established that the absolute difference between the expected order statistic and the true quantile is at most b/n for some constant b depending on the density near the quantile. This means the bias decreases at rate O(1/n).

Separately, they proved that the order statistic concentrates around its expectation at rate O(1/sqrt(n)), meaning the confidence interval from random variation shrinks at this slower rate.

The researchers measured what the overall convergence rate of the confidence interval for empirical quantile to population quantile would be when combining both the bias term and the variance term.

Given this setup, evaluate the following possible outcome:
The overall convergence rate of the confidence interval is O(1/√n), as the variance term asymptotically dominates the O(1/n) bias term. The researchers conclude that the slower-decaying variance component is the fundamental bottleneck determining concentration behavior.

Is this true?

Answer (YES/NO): YES